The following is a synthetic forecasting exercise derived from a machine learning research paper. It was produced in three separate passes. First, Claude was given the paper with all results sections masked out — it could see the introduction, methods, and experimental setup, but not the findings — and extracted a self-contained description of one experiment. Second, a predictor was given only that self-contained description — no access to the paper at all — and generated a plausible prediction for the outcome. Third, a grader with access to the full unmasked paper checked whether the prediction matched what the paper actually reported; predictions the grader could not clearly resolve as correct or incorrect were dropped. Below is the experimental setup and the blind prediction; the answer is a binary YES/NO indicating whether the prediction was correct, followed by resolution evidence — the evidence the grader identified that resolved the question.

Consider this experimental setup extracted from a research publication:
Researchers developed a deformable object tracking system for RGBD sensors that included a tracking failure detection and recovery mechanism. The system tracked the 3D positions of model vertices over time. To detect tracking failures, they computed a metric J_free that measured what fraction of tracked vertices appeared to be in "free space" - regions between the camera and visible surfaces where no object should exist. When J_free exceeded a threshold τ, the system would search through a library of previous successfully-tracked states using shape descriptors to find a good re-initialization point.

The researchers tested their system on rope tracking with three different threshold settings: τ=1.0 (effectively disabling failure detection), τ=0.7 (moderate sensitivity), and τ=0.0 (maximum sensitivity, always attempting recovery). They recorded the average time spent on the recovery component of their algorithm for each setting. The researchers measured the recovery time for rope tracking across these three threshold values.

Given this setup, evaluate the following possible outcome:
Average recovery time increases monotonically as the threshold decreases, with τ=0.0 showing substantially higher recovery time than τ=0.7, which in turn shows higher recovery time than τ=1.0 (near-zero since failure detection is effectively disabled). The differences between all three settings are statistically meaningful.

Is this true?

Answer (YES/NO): NO